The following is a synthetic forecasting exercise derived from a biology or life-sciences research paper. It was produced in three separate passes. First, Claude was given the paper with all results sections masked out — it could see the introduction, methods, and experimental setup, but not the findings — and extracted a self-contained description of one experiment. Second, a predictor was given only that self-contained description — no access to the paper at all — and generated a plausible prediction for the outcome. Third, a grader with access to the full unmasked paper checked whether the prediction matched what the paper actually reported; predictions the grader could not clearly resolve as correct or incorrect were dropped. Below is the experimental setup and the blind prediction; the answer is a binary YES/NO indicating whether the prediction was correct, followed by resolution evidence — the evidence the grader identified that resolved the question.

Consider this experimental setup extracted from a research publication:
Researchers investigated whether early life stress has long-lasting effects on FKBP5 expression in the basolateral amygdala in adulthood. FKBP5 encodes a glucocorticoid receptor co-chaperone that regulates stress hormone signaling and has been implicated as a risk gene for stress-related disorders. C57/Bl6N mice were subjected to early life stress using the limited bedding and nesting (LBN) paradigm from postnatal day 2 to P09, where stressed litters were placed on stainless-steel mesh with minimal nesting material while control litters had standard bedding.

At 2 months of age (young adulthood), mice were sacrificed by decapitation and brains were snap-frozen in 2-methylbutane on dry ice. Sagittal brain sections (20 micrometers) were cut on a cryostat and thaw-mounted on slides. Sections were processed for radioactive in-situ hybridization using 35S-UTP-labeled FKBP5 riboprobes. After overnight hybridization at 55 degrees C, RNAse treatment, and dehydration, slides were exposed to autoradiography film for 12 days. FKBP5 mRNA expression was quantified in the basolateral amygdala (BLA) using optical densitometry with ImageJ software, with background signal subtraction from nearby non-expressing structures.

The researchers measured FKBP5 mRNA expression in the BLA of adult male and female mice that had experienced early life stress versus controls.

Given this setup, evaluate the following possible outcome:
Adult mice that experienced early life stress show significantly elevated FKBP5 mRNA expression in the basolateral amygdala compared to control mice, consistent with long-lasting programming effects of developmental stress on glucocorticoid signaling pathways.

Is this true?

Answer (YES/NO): NO